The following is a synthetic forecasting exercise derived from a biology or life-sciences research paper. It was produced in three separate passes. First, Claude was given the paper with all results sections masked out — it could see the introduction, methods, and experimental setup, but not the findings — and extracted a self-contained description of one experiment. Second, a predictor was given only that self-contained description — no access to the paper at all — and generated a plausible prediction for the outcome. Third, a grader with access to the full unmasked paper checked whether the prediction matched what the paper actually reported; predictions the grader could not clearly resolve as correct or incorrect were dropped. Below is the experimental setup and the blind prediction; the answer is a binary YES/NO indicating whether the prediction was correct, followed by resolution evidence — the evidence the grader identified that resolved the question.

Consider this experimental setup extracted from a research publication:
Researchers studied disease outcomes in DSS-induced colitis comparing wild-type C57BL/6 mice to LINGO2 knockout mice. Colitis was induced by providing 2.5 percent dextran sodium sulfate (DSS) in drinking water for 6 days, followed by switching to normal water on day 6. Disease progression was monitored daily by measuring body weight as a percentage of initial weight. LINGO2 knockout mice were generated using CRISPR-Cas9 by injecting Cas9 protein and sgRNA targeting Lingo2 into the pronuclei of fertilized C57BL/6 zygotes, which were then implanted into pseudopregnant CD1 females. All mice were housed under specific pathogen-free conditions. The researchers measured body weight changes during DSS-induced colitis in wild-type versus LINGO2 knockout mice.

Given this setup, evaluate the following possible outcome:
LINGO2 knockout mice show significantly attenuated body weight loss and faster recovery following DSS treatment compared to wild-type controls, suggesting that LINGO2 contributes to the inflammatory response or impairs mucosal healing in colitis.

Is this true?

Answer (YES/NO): NO